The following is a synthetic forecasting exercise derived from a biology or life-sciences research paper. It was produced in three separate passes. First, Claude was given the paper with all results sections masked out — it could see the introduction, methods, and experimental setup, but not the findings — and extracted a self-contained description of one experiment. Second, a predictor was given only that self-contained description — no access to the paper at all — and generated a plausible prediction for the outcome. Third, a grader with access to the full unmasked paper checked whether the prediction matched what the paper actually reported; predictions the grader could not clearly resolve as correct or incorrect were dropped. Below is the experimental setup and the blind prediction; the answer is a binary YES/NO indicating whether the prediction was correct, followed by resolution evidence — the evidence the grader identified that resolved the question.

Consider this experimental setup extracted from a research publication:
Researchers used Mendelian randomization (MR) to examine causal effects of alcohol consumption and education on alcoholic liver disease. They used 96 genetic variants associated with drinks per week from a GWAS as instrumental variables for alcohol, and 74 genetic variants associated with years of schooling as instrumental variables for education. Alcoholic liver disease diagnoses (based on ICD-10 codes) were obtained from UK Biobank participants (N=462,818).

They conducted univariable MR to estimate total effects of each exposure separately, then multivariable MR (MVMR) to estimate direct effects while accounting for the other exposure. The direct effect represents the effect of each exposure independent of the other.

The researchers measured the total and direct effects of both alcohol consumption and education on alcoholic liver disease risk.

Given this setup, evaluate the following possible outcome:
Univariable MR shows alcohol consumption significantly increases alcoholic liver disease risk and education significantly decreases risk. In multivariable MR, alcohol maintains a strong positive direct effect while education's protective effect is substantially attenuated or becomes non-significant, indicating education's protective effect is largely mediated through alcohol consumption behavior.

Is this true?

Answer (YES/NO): NO